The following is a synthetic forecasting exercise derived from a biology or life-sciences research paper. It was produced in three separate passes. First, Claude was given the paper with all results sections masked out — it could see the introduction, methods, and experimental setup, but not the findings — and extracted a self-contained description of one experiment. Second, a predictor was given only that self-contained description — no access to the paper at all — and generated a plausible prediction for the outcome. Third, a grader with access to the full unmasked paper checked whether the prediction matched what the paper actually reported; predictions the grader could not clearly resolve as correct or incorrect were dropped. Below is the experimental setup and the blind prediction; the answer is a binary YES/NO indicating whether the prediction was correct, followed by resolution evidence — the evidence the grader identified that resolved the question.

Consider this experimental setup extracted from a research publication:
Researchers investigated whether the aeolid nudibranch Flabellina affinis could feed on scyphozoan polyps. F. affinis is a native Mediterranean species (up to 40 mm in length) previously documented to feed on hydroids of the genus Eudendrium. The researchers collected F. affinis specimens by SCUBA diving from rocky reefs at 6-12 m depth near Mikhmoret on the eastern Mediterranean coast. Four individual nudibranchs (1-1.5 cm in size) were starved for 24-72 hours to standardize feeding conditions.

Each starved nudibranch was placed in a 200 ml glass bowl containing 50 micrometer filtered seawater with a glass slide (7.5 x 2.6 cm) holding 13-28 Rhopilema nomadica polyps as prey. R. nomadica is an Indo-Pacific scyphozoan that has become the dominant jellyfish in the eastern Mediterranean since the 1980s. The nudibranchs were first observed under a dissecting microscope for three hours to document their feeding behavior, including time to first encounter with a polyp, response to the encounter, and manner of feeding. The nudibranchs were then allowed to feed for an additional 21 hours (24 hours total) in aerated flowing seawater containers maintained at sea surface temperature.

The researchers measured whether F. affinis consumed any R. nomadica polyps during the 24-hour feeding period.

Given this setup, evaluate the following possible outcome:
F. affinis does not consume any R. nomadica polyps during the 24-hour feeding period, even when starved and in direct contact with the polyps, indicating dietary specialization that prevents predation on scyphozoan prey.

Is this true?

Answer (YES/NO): YES